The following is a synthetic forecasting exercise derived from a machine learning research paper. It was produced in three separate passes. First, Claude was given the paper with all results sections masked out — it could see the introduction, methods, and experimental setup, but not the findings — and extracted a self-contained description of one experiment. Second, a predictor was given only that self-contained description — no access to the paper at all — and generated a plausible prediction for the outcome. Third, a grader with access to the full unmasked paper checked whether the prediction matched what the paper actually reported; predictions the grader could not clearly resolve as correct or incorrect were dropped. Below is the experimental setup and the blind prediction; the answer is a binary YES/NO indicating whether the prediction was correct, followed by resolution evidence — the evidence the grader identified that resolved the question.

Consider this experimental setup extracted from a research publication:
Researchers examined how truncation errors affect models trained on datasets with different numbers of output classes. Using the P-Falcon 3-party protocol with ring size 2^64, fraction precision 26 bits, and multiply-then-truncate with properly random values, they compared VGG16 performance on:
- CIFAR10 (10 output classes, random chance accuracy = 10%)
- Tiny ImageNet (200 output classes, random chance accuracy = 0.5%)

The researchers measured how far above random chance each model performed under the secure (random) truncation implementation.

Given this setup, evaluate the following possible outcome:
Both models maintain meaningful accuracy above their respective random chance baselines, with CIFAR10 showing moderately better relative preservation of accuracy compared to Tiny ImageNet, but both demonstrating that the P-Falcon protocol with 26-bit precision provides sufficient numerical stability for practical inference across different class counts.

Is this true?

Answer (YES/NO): NO